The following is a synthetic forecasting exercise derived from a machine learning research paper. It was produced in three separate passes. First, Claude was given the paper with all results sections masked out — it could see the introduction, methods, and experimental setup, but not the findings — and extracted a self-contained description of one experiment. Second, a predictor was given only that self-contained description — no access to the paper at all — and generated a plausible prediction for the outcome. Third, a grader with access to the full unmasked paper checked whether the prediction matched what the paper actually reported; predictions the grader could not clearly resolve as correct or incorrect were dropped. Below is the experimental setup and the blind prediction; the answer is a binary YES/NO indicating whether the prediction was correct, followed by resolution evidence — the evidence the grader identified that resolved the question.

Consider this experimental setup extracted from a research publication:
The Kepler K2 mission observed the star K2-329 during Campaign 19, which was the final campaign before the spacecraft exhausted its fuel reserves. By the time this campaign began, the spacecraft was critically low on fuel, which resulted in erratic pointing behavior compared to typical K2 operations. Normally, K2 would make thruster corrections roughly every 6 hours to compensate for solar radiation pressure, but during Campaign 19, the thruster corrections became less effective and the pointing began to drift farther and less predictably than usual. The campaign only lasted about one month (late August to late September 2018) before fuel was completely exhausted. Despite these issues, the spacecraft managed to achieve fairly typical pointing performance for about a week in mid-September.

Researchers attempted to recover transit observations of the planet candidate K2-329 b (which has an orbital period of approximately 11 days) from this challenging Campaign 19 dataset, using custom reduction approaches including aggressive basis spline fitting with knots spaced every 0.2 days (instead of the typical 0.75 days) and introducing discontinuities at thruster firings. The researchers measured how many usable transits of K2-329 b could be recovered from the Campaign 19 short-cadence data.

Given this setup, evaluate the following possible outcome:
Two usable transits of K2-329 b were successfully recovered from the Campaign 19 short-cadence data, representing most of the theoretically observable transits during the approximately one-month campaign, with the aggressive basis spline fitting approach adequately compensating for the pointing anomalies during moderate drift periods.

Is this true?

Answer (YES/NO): YES